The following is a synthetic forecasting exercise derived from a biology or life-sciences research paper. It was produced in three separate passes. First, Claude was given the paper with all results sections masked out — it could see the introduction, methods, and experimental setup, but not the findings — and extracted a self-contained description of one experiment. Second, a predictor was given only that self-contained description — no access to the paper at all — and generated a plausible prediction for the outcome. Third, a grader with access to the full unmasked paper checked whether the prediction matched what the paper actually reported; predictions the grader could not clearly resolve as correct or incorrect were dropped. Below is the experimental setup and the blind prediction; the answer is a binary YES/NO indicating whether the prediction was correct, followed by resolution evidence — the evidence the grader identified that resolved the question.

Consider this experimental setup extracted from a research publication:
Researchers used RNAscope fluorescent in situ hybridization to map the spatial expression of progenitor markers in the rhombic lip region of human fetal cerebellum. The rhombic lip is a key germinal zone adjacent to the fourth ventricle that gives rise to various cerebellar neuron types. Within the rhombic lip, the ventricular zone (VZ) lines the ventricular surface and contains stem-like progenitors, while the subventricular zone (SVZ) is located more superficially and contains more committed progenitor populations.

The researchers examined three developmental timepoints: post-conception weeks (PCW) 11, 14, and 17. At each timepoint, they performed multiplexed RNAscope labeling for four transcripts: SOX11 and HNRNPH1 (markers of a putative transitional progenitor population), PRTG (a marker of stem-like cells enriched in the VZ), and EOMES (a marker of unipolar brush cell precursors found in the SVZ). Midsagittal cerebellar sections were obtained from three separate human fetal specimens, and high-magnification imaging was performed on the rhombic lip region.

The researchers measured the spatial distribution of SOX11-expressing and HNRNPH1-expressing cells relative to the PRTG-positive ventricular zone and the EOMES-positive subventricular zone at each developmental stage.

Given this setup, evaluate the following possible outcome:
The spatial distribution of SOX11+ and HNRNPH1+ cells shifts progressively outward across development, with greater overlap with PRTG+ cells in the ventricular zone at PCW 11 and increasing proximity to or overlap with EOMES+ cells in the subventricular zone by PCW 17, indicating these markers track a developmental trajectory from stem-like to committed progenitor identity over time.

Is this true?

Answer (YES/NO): YES